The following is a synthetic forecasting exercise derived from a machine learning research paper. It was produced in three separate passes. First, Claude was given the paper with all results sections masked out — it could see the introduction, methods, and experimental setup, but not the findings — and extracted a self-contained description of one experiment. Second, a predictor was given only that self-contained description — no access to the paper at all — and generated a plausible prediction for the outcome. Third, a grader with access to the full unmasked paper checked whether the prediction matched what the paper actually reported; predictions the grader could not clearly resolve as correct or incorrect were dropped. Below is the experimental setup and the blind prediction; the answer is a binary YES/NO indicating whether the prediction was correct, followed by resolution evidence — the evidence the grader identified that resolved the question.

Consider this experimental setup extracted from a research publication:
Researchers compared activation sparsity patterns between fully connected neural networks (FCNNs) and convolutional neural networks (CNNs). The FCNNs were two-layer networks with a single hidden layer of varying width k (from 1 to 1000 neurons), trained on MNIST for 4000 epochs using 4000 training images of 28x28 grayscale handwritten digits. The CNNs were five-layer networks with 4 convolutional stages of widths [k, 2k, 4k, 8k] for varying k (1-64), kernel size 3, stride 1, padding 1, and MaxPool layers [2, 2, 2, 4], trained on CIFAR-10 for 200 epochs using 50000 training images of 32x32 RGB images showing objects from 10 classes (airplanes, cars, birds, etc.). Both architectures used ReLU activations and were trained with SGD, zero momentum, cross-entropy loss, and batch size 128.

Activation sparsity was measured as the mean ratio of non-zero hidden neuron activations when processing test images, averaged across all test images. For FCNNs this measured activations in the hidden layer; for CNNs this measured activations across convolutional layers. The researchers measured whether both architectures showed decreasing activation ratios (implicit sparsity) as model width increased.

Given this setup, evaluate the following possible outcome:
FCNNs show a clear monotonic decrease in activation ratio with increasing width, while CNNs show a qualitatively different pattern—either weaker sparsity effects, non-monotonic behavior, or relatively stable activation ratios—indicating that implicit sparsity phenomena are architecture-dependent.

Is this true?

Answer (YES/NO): NO